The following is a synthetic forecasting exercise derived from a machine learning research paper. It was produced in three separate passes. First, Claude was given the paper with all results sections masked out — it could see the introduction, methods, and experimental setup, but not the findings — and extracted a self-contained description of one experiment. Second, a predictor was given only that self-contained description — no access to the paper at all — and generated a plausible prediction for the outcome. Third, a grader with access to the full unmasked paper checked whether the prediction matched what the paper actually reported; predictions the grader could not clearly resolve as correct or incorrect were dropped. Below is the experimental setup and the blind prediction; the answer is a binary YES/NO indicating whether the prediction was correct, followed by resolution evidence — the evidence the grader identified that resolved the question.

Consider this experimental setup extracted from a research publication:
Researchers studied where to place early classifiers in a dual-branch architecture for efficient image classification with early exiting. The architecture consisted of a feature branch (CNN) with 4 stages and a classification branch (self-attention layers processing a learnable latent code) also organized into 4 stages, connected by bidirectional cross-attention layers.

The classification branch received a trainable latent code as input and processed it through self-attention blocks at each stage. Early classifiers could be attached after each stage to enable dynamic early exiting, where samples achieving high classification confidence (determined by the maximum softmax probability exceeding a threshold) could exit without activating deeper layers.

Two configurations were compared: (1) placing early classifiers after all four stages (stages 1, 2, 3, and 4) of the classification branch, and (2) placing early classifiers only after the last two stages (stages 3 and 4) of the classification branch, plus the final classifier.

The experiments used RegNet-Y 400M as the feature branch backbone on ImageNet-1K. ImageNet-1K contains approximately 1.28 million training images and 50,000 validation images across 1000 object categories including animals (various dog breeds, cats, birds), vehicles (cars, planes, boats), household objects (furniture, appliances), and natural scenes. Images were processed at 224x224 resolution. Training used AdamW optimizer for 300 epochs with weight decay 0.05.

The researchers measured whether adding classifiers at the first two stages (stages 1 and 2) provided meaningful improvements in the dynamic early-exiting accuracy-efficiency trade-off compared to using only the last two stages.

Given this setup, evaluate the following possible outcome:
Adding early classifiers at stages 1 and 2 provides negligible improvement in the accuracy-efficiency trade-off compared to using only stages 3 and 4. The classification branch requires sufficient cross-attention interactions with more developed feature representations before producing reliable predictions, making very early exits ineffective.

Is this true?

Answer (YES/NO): YES